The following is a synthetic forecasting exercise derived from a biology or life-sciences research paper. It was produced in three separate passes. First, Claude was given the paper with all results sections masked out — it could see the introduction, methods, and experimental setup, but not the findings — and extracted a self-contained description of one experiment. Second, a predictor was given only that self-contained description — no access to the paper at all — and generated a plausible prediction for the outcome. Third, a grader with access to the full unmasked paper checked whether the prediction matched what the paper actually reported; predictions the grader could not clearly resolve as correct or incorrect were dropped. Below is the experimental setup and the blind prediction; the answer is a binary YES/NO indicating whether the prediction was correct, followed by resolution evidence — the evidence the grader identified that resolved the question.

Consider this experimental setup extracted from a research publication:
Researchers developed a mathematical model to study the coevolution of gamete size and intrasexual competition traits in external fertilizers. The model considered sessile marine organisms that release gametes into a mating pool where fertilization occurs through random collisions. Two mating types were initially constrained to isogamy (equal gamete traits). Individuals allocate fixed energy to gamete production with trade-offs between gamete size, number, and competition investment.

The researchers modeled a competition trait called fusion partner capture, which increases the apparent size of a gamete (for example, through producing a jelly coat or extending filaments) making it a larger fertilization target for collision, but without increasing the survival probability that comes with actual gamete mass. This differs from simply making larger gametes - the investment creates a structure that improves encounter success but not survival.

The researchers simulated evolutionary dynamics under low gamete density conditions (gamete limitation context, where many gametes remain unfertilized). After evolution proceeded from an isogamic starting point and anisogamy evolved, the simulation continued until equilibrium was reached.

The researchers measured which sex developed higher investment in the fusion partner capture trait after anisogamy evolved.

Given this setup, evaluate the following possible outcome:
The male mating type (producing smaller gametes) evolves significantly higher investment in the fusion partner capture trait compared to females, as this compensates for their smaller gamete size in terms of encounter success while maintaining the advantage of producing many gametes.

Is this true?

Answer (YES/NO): NO